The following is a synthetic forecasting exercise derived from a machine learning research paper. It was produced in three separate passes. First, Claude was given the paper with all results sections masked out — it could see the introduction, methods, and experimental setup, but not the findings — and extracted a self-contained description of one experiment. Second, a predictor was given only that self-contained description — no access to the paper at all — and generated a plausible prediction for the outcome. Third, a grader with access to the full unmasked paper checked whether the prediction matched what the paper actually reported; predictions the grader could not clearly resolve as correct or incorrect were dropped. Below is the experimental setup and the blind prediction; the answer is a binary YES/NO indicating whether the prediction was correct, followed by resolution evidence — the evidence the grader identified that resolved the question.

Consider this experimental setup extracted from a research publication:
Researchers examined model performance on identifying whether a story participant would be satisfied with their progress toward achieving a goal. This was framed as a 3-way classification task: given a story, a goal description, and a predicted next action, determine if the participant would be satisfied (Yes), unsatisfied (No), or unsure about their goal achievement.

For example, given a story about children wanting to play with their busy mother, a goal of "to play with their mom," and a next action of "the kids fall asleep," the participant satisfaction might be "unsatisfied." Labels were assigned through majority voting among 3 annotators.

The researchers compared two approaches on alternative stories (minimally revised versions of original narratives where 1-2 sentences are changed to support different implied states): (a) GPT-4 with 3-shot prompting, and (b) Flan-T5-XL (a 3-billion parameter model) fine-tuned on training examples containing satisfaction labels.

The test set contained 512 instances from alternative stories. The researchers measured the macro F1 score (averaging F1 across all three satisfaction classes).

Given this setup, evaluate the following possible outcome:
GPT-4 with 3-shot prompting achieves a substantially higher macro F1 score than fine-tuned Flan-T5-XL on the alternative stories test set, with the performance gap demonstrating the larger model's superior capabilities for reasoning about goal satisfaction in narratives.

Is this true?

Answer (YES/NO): NO